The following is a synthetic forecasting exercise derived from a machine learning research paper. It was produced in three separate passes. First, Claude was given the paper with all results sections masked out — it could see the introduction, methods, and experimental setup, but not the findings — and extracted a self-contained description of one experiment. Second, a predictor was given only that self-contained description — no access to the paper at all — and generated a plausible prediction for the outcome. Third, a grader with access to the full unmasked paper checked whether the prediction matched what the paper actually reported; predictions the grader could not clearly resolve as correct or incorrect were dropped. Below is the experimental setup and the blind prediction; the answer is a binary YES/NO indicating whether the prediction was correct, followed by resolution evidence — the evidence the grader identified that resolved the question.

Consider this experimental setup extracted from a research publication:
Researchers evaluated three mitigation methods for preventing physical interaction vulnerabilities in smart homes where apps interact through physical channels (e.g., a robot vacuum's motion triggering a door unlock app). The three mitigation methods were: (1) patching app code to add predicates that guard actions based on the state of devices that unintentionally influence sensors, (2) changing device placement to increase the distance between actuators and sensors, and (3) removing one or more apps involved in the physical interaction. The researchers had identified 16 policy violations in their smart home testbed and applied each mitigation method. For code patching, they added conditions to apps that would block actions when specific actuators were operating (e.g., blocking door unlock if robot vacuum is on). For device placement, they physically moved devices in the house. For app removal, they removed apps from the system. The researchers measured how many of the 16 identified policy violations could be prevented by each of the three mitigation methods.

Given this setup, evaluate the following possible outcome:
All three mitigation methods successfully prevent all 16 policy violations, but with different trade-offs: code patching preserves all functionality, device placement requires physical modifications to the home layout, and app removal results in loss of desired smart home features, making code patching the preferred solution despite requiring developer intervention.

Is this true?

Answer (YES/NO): NO